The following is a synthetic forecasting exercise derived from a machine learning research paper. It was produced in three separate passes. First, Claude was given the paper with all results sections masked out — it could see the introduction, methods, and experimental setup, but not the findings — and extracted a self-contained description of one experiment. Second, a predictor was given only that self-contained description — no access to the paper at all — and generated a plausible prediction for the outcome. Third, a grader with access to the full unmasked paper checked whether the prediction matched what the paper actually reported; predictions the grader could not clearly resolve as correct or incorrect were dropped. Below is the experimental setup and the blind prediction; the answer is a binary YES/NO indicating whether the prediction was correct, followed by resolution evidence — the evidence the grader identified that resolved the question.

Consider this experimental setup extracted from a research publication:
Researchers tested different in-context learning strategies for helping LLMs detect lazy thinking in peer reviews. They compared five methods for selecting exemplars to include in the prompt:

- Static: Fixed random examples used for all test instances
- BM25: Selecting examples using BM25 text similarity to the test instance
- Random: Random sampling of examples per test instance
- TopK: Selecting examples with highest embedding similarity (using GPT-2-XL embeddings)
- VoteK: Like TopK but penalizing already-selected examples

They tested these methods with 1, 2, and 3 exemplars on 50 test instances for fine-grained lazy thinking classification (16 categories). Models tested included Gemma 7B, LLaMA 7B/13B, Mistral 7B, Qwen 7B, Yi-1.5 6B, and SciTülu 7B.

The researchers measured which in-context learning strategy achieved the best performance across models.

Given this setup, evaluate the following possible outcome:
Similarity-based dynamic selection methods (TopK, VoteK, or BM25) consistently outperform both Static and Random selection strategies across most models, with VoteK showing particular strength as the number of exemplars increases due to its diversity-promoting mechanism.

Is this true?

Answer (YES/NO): NO